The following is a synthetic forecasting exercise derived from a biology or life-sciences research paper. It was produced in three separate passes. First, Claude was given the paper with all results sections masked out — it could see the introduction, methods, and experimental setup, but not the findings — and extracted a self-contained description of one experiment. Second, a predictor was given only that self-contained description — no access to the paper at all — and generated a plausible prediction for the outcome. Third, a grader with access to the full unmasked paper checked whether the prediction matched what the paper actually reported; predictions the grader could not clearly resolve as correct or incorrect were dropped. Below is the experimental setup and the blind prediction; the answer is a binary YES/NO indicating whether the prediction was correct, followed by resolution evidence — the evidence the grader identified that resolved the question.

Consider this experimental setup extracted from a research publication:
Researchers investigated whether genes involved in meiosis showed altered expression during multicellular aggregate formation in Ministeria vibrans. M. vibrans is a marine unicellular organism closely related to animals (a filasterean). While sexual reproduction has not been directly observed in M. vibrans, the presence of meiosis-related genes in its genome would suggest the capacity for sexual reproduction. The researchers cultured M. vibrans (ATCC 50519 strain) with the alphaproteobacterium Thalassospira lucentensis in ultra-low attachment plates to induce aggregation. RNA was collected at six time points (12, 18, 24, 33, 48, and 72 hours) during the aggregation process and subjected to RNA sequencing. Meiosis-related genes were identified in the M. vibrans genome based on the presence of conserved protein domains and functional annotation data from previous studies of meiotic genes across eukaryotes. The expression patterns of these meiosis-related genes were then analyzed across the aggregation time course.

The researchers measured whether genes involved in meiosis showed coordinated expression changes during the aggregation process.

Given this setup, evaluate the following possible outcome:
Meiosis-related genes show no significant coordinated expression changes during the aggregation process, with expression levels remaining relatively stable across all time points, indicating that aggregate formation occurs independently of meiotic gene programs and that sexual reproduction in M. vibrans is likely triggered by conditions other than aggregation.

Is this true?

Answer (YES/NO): NO